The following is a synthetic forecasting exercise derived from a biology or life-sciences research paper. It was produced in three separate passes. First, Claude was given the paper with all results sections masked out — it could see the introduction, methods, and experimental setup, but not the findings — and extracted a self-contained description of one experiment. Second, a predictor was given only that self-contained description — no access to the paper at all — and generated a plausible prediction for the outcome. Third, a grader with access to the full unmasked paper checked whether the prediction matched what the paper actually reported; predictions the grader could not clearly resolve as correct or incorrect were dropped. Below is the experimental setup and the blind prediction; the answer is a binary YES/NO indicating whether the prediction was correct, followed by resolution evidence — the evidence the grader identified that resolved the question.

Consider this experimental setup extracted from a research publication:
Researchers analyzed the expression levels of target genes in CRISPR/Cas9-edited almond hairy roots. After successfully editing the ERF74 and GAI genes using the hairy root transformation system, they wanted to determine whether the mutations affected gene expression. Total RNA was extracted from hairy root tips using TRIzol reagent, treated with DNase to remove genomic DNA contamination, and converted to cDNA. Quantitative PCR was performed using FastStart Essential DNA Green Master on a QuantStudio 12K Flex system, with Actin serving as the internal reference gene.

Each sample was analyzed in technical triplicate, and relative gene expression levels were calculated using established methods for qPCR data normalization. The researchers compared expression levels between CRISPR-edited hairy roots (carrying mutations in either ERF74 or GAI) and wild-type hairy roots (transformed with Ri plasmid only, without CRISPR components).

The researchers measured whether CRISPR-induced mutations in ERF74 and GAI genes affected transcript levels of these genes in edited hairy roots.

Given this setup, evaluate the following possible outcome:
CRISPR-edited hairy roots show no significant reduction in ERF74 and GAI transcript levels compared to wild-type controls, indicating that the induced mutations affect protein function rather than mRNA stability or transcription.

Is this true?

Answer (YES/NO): NO